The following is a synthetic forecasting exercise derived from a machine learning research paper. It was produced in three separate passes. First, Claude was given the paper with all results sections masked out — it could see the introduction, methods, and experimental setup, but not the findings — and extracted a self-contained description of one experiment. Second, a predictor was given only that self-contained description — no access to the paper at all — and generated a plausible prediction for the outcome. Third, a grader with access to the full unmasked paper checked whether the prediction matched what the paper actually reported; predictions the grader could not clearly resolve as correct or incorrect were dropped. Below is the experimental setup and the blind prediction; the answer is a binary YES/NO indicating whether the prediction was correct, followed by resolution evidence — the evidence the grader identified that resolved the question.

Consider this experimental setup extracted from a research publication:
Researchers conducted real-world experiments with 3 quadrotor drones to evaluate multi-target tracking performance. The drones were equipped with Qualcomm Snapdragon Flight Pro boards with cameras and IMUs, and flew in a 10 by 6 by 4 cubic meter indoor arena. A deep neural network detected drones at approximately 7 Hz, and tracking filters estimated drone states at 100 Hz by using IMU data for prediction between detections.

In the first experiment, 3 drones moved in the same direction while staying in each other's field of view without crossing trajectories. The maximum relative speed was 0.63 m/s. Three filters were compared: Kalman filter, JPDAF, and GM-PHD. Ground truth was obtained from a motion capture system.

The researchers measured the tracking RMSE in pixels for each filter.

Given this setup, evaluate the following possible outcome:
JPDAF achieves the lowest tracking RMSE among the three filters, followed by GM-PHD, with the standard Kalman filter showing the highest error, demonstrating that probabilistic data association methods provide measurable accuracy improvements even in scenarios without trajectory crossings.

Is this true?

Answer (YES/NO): YES